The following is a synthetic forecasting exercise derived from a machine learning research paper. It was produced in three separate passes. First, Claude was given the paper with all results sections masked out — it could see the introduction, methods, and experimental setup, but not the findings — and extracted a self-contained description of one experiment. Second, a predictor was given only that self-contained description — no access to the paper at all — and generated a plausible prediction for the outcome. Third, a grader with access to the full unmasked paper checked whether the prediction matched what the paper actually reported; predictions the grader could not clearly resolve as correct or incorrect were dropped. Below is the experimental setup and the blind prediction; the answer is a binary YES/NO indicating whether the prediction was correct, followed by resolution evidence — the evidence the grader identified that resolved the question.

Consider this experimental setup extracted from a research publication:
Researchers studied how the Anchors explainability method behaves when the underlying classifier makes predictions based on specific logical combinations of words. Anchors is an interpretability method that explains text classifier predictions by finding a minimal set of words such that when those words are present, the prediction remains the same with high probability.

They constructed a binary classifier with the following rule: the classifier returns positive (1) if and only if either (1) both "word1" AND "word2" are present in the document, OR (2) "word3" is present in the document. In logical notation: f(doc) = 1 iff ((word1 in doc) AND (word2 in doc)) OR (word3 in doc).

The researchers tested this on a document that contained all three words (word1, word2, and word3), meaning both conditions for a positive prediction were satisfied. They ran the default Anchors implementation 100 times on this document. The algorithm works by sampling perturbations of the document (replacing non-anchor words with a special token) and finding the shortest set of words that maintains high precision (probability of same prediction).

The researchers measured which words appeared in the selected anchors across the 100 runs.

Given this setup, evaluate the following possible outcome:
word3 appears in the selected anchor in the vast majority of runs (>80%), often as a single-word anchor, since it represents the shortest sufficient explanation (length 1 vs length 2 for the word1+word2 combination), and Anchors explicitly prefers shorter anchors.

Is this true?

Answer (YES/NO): YES